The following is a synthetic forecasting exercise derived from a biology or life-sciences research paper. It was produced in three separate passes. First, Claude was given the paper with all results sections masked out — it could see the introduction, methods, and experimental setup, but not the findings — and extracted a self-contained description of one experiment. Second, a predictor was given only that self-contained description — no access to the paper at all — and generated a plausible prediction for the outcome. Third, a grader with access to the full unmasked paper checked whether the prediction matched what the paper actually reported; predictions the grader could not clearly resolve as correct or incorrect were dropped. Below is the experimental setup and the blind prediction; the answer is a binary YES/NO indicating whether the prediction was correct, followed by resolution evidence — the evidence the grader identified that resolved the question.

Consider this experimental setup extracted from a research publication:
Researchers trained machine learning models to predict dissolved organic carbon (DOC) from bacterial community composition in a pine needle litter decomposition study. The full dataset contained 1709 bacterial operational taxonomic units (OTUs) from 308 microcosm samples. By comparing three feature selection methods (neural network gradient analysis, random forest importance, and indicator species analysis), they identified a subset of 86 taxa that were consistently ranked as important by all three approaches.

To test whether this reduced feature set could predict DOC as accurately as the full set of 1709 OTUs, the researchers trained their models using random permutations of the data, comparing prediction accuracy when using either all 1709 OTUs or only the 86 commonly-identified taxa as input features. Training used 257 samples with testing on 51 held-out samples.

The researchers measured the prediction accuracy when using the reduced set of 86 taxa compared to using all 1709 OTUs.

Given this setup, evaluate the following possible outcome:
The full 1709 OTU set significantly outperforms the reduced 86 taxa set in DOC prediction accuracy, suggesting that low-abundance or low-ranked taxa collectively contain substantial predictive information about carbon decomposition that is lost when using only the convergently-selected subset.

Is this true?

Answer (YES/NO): NO